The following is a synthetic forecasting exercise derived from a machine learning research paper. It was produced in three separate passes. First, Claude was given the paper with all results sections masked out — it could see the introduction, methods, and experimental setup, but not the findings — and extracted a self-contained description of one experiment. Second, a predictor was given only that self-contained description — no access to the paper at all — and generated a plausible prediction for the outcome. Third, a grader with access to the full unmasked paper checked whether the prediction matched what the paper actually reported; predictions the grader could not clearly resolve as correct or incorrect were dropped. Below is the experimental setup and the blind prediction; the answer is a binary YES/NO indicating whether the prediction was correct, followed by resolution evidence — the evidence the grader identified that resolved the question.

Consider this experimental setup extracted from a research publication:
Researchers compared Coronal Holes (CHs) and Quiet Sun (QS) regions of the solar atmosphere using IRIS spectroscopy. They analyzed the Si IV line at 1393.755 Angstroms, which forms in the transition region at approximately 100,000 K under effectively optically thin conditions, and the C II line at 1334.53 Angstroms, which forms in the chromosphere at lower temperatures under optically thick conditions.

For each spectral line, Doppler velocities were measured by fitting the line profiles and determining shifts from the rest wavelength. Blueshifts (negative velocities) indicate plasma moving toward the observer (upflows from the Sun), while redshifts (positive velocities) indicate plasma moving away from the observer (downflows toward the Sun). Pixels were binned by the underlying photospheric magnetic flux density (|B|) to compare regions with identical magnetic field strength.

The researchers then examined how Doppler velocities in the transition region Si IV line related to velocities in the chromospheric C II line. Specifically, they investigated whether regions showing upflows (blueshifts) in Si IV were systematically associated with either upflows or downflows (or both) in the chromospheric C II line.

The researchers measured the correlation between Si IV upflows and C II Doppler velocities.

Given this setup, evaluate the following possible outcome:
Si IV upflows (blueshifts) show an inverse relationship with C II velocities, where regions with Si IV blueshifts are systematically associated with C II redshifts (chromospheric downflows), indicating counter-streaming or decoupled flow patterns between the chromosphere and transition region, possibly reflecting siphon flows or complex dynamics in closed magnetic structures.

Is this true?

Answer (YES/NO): NO